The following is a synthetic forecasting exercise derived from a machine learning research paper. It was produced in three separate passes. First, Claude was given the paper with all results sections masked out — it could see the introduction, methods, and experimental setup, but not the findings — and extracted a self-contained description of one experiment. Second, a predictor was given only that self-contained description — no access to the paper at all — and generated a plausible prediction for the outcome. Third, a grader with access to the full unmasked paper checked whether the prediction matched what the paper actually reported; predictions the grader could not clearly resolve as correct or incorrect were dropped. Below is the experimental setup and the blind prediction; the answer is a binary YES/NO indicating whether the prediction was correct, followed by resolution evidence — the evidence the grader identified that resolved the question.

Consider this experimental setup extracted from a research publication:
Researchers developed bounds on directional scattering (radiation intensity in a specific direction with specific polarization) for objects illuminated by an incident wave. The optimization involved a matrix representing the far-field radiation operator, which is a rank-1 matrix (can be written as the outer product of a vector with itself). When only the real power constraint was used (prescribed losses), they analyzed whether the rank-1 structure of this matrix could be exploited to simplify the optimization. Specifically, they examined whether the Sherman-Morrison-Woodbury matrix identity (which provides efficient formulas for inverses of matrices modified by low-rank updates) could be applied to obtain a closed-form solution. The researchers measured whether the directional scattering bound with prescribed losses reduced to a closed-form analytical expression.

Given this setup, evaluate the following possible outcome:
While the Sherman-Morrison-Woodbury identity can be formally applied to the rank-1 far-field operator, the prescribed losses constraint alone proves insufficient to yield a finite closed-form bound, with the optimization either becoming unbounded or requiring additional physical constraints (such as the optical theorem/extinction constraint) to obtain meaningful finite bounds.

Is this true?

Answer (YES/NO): NO